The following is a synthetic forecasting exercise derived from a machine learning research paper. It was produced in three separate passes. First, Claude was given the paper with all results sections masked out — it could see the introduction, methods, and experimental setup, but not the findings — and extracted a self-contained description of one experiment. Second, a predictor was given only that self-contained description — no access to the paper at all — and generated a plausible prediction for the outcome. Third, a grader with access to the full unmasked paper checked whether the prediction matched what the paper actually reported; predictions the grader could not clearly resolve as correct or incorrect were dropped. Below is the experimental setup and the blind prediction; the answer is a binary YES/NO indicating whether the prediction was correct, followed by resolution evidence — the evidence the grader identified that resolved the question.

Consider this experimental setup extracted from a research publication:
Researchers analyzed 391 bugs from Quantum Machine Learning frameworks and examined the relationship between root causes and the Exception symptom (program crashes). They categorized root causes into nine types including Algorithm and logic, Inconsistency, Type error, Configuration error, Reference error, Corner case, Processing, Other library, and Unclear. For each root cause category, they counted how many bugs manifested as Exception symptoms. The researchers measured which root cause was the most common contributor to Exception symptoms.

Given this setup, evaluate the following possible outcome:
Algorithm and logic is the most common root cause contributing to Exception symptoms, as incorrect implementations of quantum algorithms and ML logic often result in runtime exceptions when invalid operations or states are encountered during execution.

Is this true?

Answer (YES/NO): YES